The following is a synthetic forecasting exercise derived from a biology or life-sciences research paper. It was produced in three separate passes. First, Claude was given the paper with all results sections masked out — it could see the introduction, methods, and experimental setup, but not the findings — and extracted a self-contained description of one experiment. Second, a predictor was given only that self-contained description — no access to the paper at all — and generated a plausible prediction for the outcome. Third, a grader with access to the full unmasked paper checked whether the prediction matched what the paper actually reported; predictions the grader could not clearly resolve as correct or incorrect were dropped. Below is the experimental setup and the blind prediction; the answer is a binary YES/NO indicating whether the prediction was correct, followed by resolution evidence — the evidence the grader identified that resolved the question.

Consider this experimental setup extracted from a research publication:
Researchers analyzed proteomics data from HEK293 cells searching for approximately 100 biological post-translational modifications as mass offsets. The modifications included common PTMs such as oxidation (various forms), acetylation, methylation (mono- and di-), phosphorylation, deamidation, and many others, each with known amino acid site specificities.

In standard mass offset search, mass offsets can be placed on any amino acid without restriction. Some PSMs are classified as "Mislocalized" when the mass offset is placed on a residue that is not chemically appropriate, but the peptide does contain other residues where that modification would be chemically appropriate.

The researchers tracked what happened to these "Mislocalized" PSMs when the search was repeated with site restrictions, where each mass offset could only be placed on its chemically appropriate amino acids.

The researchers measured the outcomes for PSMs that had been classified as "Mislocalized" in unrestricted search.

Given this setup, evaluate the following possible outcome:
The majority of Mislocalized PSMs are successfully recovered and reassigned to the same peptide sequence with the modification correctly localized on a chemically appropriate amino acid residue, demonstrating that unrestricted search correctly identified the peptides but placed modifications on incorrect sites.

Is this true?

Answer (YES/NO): YES